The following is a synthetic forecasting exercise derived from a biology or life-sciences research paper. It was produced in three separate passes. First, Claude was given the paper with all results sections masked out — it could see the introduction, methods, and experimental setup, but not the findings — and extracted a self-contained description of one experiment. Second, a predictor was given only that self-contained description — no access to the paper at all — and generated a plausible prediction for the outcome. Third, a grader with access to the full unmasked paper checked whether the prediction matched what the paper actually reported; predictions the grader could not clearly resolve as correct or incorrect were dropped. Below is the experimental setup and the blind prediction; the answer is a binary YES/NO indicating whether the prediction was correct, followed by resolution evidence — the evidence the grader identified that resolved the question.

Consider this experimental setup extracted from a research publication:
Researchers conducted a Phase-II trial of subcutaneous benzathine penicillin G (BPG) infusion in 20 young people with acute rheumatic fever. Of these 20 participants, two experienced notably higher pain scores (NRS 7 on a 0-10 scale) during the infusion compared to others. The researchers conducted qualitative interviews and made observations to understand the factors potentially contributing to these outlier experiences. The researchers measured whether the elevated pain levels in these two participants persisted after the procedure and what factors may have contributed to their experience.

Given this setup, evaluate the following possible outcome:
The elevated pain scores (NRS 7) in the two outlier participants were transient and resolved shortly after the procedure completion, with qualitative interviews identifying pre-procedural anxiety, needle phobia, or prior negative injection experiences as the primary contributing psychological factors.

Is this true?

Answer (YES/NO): YES